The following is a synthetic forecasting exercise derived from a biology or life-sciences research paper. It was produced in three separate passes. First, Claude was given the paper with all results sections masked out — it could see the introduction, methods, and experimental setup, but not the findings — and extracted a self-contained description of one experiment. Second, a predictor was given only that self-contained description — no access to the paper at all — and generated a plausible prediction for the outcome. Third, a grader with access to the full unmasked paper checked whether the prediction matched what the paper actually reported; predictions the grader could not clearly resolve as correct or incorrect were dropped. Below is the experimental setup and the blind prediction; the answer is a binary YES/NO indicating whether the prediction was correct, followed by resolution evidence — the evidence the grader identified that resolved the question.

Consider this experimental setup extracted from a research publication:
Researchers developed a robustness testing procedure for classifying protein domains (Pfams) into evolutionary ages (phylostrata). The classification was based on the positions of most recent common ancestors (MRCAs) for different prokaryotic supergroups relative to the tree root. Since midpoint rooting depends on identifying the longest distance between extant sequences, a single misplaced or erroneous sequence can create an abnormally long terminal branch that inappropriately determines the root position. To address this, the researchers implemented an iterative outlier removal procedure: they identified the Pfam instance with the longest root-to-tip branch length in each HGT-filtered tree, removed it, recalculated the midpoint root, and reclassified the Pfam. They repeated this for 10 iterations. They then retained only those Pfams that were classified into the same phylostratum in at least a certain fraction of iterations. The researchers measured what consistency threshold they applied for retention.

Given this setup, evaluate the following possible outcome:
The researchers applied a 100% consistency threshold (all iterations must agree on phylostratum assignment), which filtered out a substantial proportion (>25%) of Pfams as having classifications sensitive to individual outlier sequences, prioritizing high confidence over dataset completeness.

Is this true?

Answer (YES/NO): NO